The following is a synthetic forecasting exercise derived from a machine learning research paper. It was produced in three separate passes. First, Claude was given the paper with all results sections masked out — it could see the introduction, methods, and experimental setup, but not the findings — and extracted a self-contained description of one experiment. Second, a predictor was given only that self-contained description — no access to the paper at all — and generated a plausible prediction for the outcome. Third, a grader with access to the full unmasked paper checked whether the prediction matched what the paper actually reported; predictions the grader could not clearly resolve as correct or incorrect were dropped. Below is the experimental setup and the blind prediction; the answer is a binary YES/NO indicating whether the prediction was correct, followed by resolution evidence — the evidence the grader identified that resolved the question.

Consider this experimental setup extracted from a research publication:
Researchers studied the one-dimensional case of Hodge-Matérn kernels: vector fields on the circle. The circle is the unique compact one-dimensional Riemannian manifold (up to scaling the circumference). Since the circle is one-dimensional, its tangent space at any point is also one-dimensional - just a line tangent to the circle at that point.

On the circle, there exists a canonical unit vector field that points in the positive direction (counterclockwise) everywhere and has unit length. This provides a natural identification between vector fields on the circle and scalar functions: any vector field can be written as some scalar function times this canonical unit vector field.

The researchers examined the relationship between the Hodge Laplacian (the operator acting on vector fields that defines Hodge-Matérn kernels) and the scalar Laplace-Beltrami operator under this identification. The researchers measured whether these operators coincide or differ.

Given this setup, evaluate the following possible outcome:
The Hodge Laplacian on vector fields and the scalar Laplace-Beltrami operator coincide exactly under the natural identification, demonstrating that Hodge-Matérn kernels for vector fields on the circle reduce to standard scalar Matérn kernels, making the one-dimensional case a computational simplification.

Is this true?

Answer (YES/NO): YES